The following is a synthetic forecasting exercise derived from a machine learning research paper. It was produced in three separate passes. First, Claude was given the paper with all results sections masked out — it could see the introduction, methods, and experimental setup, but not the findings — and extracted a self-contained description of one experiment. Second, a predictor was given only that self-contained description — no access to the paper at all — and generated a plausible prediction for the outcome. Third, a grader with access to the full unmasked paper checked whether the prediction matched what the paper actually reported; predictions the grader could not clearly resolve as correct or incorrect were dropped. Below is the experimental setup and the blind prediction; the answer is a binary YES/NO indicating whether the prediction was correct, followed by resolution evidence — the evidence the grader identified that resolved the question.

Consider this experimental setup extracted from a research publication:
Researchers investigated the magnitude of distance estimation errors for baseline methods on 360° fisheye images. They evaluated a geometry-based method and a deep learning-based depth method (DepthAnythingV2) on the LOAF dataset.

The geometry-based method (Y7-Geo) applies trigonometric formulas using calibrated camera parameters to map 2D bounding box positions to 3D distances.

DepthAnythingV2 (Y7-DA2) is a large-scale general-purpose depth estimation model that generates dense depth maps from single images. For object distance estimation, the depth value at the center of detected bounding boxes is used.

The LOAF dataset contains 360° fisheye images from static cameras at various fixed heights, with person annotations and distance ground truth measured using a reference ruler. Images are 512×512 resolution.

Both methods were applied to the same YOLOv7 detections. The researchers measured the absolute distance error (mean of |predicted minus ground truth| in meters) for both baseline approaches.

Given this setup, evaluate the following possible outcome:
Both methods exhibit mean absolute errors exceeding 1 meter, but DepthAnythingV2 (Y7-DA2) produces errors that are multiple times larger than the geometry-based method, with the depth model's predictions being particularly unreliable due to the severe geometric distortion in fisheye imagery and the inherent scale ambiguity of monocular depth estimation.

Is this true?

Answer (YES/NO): NO